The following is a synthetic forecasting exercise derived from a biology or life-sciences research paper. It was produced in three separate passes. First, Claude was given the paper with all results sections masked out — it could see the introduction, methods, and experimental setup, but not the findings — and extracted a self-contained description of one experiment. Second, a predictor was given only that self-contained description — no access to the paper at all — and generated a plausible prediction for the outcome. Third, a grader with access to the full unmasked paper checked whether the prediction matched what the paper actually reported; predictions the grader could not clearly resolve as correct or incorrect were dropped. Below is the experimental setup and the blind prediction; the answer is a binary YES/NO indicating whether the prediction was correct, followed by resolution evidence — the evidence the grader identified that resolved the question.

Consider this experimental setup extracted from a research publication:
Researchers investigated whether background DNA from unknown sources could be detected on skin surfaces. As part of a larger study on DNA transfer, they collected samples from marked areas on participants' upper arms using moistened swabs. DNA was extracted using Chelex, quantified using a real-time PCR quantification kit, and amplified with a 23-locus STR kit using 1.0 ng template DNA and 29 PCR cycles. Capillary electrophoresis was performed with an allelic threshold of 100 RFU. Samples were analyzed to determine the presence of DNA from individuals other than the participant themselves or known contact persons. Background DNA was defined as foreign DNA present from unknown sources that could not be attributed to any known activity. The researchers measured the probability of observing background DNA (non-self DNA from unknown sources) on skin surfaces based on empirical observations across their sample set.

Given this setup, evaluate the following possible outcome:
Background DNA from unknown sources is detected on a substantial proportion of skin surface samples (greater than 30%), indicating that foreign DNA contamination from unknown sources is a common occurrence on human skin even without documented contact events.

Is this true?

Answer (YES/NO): YES